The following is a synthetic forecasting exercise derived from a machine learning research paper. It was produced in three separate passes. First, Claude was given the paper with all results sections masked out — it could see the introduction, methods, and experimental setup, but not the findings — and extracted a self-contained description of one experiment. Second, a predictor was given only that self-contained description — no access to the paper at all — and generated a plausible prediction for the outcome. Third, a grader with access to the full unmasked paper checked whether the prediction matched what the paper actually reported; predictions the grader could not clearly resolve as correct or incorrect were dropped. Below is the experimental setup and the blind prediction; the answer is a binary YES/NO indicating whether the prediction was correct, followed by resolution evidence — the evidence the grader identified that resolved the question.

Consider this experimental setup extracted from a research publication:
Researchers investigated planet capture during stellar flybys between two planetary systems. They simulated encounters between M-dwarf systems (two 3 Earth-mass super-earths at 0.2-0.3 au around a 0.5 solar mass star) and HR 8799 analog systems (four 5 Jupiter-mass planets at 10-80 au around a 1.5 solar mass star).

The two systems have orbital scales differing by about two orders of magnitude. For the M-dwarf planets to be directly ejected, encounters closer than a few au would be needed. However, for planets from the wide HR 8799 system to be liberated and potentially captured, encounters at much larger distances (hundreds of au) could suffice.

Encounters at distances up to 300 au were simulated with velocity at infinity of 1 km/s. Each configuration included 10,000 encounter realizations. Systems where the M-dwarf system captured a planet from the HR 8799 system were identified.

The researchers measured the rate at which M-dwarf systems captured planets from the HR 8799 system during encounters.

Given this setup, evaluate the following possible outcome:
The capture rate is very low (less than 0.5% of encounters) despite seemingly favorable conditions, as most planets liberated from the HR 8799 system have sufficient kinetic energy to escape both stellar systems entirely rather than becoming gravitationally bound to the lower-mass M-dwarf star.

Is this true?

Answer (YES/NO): NO